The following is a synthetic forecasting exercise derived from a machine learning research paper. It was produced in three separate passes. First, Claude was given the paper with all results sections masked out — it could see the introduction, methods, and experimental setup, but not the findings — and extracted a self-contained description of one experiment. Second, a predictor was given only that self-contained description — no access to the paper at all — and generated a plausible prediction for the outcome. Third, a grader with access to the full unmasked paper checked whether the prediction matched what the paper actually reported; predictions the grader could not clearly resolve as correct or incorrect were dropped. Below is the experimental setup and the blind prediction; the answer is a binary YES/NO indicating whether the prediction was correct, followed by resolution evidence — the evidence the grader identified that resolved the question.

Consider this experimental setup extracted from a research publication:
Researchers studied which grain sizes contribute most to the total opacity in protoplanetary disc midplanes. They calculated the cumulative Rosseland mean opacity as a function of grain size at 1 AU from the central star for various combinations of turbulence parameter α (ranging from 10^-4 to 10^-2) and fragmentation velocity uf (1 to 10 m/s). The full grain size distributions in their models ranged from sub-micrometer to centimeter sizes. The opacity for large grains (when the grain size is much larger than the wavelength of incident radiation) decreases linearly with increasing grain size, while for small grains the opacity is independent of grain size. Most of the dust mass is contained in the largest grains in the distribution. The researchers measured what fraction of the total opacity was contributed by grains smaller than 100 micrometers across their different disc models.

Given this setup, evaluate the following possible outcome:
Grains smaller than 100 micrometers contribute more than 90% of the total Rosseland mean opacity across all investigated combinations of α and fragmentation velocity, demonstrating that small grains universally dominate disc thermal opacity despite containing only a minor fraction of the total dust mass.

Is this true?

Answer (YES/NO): YES